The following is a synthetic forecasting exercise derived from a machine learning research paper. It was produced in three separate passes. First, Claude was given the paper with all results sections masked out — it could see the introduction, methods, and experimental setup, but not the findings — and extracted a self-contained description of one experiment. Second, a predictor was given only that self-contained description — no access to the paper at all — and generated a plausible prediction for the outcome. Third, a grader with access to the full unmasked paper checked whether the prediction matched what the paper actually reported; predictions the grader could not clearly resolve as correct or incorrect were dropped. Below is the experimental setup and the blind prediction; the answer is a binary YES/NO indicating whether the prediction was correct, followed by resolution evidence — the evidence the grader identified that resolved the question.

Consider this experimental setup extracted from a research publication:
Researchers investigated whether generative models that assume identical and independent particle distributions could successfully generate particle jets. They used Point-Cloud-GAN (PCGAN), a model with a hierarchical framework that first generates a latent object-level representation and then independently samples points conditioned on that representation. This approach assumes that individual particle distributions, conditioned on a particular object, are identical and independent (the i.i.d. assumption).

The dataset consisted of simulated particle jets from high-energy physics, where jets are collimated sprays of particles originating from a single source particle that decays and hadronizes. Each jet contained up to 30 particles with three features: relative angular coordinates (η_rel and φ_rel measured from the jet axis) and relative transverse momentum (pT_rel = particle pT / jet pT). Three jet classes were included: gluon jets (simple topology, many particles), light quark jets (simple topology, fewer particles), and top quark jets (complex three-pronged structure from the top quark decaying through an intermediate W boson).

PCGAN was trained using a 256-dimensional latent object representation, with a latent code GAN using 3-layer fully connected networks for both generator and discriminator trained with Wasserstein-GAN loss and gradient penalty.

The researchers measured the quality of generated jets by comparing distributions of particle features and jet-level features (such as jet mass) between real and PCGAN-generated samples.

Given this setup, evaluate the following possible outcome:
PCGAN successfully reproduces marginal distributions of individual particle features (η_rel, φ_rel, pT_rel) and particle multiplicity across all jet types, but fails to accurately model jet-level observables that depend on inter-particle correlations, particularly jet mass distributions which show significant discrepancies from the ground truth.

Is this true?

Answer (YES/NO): NO